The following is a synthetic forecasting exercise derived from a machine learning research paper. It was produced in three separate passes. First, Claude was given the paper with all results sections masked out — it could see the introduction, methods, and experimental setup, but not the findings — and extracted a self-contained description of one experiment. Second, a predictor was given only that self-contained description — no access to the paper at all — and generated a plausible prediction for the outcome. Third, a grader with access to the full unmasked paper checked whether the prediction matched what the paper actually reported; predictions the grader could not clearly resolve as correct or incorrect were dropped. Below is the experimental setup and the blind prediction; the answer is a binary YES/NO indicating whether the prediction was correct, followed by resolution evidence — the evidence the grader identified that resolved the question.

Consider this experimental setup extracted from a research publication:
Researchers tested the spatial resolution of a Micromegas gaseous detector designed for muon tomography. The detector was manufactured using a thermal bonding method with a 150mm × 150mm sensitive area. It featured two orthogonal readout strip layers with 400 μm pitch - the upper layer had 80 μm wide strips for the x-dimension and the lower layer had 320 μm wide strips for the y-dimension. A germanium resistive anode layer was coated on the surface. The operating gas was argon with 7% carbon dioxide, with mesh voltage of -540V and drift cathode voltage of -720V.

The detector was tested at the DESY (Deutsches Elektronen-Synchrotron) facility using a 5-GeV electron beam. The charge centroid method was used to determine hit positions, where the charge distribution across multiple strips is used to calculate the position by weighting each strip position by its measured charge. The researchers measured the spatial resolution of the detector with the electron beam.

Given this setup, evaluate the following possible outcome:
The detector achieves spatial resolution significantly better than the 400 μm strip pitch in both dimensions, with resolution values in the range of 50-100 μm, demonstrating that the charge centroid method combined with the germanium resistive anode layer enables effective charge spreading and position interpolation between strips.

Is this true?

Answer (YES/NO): YES